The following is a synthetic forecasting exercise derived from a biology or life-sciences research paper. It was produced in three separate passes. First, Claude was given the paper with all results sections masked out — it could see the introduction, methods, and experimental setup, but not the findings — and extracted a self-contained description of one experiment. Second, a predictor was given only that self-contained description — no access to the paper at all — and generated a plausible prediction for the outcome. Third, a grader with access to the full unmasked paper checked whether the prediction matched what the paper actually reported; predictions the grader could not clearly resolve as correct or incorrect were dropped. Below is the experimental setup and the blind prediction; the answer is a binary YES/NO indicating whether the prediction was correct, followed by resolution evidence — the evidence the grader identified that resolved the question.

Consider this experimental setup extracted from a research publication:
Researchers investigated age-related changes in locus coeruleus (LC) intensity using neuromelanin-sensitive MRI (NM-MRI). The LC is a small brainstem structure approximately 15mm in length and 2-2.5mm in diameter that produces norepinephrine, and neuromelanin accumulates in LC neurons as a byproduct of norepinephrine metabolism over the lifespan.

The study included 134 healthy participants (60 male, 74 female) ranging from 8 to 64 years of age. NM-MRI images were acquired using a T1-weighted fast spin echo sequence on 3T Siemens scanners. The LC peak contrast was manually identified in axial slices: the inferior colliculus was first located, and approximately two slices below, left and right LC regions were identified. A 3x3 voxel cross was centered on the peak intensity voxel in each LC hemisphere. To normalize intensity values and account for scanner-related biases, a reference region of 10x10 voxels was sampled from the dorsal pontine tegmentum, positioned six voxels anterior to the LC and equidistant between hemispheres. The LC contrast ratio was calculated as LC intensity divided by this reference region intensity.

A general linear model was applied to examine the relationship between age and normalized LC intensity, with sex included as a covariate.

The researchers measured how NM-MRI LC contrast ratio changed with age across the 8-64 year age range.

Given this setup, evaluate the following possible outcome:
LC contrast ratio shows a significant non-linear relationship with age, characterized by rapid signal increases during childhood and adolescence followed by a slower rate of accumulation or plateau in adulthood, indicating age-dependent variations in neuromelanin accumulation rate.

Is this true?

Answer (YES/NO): NO